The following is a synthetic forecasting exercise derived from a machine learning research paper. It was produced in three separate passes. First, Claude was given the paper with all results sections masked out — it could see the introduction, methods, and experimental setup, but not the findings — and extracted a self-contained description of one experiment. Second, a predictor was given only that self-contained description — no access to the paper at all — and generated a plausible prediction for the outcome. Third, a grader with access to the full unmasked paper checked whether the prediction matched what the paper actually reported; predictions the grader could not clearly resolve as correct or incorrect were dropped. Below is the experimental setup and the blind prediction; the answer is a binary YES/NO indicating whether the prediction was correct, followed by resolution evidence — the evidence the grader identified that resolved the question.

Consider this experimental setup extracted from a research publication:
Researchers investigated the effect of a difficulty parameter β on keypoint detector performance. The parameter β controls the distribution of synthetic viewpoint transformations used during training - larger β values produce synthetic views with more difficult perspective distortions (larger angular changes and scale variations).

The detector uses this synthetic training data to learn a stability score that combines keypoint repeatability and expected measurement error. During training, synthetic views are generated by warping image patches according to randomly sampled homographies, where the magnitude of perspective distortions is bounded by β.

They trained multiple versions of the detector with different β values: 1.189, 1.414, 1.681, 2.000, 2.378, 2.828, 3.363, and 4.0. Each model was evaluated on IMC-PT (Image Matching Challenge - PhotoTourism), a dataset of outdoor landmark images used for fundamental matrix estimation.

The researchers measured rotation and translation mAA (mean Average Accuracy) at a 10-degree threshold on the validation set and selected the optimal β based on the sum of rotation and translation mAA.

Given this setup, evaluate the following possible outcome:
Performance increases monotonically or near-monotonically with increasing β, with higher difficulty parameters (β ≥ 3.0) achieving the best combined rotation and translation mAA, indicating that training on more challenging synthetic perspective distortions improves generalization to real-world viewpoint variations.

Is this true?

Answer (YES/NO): NO